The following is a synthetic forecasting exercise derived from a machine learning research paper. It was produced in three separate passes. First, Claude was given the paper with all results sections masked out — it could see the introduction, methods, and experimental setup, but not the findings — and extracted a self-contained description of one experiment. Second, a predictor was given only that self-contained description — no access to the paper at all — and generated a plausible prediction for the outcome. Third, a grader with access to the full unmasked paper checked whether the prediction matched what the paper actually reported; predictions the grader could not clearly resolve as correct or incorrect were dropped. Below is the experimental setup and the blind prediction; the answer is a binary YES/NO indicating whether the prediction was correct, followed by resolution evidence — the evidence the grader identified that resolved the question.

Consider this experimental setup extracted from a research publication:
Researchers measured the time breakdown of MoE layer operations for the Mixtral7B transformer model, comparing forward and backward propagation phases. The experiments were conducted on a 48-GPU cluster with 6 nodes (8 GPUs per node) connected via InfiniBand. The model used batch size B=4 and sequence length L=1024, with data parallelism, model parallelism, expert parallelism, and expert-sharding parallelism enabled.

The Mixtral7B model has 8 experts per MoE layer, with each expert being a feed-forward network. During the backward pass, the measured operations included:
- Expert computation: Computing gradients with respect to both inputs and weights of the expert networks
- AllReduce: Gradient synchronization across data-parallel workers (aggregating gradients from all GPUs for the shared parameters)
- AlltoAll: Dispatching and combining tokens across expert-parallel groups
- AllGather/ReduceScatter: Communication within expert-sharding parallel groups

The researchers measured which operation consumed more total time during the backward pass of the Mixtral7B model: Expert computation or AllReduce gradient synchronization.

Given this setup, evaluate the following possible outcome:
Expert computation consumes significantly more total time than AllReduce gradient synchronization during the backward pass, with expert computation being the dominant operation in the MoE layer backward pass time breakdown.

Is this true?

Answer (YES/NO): NO